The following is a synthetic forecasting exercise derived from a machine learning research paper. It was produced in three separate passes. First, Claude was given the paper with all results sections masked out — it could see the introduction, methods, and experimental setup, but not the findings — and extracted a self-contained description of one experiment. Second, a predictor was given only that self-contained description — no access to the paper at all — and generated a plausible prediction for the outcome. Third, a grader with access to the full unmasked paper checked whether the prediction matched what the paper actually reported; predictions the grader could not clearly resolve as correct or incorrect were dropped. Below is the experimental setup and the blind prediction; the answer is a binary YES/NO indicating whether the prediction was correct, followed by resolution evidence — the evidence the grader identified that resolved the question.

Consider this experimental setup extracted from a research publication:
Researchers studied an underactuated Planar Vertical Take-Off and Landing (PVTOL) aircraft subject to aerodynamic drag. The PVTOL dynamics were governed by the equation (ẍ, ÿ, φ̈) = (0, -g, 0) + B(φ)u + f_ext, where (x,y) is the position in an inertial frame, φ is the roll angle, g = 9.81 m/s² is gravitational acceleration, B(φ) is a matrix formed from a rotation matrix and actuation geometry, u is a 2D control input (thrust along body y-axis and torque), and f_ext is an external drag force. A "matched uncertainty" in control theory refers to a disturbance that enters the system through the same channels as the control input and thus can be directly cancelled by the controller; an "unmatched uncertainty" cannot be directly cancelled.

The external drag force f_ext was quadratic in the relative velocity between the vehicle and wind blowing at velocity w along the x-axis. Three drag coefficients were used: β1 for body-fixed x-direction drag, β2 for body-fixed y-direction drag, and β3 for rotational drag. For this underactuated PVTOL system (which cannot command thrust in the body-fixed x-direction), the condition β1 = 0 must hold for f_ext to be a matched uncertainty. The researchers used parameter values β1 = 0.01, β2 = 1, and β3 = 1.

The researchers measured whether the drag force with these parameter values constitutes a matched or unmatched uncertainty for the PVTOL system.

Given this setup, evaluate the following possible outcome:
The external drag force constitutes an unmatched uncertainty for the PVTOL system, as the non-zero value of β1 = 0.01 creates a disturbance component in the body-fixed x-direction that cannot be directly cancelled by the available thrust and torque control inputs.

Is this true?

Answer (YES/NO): YES